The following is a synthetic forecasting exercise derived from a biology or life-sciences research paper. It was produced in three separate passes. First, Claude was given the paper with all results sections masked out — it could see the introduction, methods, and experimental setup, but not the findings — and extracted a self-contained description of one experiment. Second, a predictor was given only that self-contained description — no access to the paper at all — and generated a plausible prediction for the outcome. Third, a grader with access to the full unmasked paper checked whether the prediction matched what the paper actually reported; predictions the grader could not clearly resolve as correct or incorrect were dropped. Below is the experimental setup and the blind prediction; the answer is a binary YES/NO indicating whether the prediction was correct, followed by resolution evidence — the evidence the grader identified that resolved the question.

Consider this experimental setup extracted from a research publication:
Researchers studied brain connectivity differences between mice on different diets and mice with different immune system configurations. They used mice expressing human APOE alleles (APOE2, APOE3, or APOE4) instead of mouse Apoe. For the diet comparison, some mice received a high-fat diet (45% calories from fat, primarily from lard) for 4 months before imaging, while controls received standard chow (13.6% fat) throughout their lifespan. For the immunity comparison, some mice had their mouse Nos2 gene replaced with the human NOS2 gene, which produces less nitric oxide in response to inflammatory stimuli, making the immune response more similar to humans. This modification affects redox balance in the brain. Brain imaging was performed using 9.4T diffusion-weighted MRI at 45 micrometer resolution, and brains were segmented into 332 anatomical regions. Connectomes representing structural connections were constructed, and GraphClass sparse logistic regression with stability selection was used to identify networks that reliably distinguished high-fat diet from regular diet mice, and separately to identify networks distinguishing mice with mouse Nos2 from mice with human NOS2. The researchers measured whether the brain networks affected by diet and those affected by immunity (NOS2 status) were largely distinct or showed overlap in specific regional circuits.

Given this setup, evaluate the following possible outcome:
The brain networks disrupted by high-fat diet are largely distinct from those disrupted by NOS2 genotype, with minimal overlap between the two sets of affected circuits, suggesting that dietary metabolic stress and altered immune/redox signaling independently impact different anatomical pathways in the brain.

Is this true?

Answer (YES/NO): NO